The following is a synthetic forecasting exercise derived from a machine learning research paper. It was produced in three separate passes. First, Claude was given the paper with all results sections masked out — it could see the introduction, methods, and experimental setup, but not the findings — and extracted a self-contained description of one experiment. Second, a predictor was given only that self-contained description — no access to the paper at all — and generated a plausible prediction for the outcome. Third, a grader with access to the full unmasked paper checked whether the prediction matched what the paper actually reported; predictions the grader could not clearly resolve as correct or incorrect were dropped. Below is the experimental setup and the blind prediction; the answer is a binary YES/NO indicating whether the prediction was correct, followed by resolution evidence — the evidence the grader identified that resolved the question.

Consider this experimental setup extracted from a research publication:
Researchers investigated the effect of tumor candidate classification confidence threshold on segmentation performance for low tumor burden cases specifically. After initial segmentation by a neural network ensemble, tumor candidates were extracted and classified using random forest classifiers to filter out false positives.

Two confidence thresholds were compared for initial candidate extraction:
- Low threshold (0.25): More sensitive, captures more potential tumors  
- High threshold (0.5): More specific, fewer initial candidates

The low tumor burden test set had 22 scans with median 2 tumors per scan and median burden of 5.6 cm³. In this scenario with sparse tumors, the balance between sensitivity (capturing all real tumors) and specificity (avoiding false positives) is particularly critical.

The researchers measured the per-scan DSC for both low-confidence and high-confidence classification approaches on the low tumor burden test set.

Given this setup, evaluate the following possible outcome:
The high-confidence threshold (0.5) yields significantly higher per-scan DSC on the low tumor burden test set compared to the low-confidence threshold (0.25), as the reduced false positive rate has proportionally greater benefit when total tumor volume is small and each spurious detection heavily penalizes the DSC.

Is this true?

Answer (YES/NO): YES